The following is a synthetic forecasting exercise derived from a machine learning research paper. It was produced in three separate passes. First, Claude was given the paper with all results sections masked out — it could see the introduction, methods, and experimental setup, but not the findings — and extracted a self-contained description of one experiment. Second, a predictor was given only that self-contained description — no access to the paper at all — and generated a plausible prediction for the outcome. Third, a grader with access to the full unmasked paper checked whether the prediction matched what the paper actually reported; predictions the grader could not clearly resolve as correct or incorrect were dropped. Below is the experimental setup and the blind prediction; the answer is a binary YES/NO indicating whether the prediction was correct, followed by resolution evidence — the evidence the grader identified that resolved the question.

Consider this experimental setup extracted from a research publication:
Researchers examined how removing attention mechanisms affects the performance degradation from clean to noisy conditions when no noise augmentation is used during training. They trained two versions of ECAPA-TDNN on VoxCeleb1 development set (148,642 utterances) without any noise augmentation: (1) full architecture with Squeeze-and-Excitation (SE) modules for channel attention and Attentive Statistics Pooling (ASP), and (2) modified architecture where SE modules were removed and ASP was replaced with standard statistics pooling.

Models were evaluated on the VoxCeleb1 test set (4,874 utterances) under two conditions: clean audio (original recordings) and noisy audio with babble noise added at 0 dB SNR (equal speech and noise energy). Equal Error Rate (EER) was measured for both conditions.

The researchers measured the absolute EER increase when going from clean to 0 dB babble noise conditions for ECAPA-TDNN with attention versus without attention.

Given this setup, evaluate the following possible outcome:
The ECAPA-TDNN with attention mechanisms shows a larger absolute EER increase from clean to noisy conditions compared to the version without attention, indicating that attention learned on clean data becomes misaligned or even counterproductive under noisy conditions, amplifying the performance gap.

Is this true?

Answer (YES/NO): NO